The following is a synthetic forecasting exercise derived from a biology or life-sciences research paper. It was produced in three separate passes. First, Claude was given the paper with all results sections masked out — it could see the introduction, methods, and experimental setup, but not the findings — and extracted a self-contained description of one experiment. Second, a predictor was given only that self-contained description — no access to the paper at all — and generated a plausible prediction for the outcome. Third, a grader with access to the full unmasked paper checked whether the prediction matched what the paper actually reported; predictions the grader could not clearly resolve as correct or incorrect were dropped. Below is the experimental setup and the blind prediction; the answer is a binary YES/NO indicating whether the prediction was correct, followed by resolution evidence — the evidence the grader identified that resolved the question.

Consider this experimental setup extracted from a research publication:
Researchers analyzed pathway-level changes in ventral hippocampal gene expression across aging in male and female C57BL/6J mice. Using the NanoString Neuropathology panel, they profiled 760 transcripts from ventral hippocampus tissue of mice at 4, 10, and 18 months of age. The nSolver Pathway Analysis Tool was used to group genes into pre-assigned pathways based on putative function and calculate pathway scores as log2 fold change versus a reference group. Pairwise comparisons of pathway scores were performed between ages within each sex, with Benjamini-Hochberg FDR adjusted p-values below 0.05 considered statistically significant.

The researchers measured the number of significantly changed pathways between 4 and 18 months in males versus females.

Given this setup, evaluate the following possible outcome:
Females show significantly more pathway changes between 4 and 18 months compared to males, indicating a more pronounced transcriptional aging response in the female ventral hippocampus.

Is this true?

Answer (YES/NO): YES